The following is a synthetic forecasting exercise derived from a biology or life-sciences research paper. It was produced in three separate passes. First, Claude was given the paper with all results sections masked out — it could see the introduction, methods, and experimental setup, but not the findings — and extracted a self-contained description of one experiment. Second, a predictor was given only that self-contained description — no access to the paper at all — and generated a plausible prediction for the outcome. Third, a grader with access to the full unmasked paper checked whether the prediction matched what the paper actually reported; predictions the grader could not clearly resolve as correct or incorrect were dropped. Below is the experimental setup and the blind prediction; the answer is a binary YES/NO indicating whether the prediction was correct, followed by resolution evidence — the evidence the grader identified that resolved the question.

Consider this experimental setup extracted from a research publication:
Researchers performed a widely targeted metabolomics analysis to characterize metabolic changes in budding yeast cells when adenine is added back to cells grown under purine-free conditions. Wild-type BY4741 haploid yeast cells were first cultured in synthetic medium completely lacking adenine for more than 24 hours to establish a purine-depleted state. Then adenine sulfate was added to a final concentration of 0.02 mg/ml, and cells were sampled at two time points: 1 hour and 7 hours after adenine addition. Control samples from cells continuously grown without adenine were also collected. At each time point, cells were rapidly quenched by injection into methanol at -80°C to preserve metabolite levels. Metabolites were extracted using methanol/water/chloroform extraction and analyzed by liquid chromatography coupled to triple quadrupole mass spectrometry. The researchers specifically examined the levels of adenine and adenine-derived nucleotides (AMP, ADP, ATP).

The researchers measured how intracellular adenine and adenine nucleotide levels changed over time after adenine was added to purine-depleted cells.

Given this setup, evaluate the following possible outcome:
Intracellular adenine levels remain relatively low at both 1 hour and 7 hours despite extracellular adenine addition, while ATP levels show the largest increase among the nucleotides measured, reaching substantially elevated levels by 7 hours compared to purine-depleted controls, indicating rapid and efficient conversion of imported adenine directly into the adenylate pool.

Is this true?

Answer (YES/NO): NO